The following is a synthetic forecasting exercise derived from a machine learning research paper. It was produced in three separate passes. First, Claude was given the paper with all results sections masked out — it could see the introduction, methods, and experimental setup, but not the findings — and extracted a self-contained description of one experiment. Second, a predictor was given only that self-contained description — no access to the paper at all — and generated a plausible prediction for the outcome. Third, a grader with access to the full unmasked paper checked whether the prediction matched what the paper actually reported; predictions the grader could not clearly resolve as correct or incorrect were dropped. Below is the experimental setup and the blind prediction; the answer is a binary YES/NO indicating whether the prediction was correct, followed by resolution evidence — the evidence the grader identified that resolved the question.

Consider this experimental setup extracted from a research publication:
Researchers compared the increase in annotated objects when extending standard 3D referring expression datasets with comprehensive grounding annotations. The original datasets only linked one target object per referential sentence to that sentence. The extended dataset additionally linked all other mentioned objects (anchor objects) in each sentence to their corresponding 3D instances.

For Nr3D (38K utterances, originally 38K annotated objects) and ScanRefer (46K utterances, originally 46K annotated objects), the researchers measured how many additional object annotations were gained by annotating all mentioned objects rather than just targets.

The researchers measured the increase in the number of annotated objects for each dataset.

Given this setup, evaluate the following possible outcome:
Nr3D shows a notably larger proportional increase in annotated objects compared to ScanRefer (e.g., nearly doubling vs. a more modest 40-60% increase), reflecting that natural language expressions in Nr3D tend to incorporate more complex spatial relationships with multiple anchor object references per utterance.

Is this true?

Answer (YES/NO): NO